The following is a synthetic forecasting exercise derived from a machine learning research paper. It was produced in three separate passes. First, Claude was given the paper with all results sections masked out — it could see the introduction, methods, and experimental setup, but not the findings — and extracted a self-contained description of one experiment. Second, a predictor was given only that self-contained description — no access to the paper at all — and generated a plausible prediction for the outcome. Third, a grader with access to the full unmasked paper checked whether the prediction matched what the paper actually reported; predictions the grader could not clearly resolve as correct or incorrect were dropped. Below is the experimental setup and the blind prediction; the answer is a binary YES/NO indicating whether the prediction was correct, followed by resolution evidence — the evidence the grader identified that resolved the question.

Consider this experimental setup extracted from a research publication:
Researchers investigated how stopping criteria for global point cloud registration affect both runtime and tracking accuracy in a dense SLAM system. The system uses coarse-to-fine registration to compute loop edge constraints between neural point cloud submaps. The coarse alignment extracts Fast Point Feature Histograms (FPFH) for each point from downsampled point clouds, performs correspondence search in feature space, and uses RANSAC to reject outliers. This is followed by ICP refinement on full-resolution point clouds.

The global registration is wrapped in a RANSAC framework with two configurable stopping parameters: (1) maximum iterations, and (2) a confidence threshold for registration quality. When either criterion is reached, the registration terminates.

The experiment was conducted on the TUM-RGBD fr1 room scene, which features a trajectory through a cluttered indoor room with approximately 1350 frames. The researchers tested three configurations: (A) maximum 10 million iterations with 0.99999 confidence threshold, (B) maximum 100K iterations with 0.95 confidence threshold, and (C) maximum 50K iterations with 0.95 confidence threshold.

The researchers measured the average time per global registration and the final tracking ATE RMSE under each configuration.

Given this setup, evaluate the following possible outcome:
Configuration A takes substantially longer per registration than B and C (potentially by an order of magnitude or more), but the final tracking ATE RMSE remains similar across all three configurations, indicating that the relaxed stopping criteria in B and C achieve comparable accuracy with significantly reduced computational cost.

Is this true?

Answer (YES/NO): NO